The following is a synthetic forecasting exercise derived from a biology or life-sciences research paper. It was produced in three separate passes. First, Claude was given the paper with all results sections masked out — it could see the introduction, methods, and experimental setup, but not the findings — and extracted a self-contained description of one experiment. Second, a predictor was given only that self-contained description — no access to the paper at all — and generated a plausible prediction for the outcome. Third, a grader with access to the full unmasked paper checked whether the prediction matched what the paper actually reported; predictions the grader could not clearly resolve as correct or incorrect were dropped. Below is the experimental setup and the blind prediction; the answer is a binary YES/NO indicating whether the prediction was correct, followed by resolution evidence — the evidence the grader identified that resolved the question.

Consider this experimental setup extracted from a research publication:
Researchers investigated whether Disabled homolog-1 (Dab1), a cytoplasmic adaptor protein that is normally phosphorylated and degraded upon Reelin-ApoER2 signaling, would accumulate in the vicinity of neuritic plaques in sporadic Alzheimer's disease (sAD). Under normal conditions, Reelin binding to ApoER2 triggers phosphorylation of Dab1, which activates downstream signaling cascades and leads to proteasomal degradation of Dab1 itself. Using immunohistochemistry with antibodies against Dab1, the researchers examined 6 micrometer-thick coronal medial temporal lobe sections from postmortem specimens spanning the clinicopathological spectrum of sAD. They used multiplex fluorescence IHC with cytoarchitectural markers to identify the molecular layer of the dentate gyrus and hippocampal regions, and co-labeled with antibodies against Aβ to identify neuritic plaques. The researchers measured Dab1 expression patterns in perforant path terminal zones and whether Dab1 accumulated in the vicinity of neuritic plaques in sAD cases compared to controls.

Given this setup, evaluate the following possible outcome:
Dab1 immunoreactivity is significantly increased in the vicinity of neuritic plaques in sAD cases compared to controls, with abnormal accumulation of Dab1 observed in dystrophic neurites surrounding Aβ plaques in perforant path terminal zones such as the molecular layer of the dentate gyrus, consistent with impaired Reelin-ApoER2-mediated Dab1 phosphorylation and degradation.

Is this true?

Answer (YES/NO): NO